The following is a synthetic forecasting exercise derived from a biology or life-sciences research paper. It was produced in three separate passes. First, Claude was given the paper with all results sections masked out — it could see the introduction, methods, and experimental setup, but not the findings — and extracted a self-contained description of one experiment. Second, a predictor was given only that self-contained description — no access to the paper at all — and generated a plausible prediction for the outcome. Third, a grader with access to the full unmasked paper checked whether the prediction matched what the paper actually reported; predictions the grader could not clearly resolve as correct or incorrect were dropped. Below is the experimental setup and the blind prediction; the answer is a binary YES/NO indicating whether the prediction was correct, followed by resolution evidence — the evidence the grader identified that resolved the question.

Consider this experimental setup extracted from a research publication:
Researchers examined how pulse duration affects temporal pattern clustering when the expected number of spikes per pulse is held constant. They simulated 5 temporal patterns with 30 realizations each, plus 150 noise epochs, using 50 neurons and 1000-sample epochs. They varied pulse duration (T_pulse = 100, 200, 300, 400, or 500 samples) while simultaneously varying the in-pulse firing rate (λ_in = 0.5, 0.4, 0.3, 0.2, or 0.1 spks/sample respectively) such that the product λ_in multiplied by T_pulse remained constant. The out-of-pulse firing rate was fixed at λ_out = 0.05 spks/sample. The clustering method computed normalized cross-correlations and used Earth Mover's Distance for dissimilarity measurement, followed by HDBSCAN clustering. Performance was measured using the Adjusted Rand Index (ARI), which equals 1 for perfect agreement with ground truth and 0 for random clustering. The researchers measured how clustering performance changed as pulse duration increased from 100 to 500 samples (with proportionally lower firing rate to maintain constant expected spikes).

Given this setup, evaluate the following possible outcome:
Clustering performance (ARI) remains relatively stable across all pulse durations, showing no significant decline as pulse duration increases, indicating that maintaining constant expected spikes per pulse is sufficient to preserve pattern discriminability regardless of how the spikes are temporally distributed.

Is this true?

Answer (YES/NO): NO